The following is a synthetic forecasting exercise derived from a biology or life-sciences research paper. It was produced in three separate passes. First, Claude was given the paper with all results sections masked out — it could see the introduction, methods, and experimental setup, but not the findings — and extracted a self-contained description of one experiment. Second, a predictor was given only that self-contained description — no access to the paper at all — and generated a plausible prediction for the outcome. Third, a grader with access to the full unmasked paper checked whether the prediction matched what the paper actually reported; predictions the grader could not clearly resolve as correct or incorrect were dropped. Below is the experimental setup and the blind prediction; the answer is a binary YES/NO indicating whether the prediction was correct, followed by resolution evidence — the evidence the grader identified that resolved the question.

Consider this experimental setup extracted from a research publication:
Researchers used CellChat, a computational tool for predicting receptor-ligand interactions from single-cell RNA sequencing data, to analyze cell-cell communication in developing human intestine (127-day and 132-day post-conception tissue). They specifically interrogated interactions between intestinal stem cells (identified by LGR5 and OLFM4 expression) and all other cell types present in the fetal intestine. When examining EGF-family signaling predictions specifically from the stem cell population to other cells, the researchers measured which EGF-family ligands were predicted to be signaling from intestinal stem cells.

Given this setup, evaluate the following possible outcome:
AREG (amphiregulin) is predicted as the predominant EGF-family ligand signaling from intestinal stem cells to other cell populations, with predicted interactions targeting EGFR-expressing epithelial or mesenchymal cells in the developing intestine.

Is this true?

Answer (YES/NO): NO